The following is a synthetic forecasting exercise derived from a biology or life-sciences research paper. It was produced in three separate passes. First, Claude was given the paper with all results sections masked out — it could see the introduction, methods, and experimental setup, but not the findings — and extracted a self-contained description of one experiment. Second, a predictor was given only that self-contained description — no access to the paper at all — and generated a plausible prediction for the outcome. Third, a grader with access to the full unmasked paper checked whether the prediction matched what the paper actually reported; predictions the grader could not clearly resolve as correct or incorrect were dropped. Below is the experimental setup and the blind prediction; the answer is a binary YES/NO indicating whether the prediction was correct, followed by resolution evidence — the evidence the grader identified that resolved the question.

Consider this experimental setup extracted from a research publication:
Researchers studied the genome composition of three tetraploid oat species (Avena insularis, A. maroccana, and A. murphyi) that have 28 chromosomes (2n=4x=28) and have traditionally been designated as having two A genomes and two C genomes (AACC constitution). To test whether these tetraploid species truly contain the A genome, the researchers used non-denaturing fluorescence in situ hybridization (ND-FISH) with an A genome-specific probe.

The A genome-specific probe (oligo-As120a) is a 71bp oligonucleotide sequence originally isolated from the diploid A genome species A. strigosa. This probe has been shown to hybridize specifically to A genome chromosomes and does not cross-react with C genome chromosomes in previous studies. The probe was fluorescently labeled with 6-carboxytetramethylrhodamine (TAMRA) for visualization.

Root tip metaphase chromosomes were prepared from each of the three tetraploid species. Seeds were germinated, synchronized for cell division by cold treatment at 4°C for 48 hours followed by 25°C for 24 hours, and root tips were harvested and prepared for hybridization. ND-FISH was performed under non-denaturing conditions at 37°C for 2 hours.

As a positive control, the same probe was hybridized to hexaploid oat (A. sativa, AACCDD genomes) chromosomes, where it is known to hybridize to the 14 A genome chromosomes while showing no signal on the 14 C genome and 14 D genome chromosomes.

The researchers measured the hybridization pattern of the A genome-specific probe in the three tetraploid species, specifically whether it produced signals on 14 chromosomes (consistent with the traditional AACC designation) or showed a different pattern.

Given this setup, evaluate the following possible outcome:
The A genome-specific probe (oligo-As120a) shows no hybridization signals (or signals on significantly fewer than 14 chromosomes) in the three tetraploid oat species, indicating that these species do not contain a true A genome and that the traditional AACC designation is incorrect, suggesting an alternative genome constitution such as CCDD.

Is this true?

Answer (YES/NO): YES